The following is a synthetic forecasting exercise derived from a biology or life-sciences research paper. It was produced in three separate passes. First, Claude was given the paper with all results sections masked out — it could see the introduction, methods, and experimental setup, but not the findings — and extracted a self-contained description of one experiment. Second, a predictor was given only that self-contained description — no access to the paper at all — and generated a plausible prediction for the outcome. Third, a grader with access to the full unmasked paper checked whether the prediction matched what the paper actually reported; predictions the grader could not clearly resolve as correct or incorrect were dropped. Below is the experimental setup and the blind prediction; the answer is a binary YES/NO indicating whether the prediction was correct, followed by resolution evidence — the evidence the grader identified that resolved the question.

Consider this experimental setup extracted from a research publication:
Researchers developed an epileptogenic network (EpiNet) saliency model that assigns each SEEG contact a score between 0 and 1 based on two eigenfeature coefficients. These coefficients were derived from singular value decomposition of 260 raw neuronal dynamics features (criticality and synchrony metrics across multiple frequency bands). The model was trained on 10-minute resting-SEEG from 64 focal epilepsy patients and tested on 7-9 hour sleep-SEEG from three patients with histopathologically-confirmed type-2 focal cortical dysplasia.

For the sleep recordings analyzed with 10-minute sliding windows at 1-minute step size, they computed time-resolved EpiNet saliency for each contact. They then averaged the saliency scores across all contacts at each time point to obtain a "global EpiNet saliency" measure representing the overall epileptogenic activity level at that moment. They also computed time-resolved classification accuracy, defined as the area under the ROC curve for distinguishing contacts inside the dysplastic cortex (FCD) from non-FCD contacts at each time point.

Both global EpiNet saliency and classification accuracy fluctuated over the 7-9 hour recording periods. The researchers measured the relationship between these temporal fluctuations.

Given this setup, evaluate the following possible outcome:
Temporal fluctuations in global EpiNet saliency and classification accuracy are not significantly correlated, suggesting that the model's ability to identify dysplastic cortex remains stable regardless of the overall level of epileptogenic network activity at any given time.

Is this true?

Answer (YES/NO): NO